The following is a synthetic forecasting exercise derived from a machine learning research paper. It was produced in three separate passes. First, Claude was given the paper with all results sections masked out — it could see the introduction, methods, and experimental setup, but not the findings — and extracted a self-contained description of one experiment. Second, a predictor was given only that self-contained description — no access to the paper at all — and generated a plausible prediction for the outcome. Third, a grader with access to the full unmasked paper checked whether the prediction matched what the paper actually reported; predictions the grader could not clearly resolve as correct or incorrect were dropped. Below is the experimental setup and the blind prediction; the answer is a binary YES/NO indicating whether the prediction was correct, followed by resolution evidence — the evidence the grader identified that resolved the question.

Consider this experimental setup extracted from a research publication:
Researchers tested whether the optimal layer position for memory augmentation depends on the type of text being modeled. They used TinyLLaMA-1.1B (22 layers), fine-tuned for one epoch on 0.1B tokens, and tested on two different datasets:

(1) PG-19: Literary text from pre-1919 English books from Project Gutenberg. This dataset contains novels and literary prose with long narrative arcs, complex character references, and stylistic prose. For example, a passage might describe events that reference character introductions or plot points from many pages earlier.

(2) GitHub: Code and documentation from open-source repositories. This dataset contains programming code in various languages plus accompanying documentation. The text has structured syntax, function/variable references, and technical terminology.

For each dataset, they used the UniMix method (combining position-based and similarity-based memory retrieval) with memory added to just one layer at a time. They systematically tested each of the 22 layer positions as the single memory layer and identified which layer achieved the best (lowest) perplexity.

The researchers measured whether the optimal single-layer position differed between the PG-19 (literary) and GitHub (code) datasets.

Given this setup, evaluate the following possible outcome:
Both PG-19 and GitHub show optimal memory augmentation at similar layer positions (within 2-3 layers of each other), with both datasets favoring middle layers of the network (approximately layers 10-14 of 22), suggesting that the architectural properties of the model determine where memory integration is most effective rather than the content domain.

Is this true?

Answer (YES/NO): NO